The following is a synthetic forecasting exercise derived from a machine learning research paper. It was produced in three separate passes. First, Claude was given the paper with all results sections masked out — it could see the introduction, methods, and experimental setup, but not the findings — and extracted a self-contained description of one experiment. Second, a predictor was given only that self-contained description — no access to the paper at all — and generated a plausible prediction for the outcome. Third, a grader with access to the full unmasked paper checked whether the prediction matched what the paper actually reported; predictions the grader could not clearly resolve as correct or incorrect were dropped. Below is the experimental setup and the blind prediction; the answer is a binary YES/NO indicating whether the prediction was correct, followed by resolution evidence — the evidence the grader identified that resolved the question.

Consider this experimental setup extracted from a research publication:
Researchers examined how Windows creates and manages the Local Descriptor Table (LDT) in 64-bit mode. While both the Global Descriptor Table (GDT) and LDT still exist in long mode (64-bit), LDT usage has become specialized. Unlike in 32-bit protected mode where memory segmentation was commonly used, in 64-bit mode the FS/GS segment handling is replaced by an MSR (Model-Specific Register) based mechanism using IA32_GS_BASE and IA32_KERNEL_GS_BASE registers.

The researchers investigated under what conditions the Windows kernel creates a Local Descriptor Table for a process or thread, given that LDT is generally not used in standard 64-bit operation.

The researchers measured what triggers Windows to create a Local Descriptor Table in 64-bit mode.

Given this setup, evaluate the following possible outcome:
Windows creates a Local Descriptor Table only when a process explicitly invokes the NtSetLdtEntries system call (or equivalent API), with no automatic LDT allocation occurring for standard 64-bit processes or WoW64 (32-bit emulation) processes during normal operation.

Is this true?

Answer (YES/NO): NO